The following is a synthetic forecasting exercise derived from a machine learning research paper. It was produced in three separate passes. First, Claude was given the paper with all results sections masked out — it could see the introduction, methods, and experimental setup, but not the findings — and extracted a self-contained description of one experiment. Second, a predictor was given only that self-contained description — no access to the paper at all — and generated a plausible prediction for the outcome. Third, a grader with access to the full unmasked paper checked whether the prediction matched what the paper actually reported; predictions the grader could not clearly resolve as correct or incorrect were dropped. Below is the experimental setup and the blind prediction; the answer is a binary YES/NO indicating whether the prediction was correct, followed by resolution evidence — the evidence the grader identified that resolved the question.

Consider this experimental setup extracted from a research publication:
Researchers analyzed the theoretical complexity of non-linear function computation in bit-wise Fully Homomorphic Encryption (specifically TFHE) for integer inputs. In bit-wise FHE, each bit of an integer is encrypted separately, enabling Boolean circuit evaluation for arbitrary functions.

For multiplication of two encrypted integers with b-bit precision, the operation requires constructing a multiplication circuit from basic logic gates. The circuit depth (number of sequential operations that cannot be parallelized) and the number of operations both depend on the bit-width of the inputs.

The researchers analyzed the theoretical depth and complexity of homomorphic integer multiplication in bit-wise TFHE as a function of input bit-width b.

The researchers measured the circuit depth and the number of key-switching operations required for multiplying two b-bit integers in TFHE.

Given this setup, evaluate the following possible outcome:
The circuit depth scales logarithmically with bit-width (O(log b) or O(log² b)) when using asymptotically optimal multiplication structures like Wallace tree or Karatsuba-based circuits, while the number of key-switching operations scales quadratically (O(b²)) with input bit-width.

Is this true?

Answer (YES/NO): NO